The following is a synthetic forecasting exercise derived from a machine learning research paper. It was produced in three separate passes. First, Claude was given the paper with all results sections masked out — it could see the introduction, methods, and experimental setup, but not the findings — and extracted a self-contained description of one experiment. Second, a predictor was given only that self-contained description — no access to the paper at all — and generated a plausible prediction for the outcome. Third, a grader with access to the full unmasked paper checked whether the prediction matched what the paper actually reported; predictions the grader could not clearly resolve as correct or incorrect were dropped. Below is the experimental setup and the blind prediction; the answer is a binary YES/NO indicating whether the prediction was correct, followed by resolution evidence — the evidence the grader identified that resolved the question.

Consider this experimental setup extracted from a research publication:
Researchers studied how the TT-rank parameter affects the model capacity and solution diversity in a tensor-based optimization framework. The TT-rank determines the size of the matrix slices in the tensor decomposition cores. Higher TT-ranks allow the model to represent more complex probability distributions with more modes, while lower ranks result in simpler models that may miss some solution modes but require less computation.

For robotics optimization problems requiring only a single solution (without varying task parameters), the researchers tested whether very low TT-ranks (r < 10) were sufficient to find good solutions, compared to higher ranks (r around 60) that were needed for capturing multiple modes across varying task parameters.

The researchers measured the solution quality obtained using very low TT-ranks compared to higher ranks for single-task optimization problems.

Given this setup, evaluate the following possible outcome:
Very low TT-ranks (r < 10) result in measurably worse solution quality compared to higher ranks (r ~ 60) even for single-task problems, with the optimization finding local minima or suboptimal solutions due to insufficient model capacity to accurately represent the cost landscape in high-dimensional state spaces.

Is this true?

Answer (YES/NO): NO